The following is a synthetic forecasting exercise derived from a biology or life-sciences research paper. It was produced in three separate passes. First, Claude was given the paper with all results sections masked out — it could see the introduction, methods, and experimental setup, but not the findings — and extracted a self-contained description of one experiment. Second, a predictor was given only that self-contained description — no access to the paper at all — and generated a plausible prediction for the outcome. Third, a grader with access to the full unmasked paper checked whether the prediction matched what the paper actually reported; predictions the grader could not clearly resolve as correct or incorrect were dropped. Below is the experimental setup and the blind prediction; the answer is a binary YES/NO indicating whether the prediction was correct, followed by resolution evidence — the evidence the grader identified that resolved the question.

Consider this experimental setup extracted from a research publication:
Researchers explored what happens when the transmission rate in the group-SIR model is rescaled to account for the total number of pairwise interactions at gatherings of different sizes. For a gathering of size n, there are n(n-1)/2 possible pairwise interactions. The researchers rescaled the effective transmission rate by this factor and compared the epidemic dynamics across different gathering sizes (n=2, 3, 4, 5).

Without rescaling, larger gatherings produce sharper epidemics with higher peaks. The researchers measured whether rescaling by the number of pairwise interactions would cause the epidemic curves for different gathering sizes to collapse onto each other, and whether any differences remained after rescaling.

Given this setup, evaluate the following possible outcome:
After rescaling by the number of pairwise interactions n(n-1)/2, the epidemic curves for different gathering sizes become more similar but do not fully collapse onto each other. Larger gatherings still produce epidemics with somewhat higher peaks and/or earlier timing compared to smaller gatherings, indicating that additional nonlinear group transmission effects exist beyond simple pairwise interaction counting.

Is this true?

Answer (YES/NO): NO